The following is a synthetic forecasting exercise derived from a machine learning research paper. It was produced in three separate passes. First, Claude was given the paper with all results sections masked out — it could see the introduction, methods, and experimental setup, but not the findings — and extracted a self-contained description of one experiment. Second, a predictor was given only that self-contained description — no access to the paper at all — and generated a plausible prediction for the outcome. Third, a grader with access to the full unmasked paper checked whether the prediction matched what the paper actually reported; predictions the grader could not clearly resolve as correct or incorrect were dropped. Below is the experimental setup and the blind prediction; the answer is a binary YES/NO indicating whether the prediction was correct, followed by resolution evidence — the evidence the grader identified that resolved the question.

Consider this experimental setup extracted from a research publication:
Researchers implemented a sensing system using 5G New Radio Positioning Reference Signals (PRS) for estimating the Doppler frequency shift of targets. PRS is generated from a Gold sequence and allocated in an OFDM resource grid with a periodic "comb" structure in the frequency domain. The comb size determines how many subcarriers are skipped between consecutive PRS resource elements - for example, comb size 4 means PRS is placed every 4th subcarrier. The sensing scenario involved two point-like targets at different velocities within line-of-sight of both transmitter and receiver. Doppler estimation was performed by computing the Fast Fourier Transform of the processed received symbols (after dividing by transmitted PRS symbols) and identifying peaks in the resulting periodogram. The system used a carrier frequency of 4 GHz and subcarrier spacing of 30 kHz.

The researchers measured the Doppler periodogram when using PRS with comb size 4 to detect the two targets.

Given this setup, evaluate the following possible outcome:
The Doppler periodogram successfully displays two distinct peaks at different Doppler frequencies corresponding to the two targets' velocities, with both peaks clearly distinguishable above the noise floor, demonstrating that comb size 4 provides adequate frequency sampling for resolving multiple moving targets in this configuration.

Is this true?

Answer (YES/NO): NO